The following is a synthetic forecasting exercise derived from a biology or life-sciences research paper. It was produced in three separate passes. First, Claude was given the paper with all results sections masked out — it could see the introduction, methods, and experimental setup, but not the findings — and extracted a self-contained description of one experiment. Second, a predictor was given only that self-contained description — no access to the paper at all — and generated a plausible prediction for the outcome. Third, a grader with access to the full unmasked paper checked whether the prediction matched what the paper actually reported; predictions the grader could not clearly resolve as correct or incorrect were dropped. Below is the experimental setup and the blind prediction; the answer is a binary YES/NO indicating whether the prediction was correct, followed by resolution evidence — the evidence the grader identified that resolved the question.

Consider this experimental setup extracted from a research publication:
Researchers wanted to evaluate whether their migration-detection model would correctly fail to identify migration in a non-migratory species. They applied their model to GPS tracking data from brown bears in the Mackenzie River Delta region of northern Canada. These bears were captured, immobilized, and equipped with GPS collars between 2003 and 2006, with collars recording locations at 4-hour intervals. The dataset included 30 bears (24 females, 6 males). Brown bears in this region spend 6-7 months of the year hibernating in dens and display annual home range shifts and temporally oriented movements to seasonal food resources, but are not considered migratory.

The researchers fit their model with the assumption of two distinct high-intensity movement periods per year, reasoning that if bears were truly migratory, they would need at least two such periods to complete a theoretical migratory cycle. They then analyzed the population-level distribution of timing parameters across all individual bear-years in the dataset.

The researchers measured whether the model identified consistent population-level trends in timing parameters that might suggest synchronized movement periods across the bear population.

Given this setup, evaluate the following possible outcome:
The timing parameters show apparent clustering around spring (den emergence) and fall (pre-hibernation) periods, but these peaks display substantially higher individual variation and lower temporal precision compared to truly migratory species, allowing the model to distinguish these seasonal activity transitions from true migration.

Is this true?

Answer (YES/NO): NO